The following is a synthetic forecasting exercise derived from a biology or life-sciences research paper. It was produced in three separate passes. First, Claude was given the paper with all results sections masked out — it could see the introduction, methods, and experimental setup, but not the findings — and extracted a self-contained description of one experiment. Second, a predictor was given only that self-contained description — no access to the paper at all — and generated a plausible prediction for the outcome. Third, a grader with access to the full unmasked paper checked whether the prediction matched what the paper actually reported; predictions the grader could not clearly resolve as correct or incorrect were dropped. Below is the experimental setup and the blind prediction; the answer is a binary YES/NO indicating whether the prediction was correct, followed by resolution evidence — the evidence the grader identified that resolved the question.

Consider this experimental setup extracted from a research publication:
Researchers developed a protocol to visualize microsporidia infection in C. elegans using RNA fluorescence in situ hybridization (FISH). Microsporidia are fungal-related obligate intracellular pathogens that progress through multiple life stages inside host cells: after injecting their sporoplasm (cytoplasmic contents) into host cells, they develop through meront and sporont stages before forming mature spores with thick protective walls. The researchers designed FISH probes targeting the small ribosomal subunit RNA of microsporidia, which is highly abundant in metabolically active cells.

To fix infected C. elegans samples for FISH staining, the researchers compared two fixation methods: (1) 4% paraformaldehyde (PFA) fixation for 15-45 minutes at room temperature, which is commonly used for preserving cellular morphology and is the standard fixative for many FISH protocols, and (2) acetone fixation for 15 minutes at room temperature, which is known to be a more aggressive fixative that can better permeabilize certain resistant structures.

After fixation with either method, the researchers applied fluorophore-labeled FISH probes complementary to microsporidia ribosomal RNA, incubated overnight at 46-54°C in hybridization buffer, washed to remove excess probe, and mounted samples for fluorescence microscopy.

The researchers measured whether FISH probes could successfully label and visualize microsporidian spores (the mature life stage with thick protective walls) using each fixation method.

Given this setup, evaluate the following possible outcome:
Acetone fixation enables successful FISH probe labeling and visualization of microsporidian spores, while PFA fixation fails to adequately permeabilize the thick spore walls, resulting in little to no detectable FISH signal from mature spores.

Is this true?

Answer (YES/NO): YES